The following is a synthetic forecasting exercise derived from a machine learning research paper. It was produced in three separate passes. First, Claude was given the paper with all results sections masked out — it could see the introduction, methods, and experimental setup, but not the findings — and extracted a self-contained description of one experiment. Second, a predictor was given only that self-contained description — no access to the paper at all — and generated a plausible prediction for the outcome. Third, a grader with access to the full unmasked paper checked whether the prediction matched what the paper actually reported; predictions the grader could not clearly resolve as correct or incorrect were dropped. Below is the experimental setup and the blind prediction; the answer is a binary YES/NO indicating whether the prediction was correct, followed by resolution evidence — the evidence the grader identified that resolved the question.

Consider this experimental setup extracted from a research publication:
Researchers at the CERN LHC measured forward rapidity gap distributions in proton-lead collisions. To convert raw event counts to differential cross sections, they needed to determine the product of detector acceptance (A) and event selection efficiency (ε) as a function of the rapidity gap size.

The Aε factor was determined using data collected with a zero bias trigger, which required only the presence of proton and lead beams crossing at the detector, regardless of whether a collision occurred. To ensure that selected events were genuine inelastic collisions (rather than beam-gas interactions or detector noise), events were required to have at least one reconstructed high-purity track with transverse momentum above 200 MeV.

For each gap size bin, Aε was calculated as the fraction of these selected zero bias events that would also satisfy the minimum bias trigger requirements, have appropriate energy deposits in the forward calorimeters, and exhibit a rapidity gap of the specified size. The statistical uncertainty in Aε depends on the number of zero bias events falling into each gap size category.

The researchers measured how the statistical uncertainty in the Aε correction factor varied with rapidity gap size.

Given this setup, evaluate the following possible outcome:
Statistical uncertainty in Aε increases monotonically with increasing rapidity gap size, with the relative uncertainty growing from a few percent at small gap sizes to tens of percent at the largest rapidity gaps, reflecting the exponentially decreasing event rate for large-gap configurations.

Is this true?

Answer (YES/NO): NO